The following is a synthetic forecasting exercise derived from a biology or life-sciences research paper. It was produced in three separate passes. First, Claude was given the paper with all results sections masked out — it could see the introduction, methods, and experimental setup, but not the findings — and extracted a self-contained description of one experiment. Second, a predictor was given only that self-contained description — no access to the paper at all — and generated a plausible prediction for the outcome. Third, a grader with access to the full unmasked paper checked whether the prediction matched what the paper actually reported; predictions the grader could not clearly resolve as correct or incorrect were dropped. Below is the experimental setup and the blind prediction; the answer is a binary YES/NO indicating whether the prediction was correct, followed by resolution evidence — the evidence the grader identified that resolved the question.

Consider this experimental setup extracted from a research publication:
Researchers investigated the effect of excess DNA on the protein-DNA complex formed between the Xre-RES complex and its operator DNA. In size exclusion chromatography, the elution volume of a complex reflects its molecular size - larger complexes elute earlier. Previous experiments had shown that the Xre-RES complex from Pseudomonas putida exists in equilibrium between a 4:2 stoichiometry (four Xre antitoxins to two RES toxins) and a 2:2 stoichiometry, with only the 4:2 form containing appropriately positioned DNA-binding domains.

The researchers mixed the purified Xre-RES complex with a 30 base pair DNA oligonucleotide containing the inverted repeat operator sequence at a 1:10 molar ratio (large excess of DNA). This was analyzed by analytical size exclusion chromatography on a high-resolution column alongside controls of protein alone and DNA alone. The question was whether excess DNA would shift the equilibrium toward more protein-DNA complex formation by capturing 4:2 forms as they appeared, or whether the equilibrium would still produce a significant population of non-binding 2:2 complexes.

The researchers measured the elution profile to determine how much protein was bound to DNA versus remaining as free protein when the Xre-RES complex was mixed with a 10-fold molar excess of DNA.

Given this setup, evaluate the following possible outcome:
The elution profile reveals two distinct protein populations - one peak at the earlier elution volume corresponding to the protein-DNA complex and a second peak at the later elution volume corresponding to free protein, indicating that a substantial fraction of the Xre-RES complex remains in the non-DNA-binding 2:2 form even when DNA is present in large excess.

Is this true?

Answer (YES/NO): NO